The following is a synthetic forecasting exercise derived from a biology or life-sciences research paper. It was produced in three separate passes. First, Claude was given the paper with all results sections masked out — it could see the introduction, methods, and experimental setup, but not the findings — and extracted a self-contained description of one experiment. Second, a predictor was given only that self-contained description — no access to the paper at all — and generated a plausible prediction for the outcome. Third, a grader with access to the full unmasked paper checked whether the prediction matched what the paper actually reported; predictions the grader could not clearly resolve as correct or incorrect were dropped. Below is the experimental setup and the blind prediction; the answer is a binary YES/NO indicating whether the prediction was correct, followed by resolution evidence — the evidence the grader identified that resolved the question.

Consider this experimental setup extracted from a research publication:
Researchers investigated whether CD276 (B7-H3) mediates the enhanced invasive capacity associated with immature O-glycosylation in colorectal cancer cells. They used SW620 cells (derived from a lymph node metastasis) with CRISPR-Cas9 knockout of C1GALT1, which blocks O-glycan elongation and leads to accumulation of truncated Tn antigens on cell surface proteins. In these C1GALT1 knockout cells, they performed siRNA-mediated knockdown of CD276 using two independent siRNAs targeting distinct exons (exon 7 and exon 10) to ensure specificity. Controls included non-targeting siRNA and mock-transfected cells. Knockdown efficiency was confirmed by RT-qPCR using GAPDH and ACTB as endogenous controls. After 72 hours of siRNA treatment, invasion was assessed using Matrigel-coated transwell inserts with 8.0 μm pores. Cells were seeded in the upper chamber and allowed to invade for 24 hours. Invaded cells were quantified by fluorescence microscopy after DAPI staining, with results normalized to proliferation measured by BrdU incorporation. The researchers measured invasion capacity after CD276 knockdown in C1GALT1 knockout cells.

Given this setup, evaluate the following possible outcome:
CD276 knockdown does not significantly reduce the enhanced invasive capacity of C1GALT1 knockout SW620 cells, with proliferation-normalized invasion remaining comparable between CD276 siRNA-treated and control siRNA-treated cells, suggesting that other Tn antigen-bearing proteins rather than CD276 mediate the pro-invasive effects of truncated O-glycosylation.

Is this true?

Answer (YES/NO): NO